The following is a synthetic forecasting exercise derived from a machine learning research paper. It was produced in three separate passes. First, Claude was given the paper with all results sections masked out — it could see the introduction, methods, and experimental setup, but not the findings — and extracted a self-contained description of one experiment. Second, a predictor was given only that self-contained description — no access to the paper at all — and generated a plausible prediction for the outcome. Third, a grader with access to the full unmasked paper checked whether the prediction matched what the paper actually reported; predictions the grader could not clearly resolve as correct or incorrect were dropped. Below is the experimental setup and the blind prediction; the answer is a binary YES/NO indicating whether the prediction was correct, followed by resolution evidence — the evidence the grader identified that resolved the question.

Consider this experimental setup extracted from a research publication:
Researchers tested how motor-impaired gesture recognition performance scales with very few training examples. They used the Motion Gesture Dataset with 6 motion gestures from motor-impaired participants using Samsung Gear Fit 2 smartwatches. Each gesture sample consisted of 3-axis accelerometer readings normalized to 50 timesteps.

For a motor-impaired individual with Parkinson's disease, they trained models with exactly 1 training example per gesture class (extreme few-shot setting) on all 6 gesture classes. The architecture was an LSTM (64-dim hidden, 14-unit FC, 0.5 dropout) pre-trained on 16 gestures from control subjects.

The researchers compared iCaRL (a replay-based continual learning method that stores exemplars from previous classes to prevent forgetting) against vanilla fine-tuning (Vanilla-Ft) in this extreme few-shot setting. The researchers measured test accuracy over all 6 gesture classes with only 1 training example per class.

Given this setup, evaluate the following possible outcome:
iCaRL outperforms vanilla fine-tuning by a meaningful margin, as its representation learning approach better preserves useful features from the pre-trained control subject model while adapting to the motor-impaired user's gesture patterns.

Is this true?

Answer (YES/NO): NO